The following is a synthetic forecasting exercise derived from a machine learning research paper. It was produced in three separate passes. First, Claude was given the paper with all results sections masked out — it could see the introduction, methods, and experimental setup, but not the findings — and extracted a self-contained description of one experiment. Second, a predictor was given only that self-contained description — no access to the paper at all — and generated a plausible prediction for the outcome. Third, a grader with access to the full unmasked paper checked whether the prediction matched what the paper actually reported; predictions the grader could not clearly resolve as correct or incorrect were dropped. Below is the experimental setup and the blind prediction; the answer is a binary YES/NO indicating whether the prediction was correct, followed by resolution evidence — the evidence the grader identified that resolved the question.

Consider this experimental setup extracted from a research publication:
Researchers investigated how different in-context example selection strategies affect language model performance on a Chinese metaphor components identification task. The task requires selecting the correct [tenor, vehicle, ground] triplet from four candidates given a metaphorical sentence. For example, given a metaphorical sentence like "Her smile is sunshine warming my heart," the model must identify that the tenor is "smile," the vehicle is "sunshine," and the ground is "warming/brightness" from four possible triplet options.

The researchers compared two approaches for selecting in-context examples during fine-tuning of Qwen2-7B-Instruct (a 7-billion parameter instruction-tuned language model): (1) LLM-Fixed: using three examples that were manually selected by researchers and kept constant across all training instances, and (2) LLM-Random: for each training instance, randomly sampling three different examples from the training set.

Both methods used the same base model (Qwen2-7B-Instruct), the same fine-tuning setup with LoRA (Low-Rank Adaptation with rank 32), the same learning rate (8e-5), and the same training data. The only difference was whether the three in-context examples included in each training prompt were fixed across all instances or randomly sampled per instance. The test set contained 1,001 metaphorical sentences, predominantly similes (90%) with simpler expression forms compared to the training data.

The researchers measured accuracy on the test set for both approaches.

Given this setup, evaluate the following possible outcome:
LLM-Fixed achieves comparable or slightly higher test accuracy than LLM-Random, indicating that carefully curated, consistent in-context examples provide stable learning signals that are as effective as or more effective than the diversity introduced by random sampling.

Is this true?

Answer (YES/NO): YES